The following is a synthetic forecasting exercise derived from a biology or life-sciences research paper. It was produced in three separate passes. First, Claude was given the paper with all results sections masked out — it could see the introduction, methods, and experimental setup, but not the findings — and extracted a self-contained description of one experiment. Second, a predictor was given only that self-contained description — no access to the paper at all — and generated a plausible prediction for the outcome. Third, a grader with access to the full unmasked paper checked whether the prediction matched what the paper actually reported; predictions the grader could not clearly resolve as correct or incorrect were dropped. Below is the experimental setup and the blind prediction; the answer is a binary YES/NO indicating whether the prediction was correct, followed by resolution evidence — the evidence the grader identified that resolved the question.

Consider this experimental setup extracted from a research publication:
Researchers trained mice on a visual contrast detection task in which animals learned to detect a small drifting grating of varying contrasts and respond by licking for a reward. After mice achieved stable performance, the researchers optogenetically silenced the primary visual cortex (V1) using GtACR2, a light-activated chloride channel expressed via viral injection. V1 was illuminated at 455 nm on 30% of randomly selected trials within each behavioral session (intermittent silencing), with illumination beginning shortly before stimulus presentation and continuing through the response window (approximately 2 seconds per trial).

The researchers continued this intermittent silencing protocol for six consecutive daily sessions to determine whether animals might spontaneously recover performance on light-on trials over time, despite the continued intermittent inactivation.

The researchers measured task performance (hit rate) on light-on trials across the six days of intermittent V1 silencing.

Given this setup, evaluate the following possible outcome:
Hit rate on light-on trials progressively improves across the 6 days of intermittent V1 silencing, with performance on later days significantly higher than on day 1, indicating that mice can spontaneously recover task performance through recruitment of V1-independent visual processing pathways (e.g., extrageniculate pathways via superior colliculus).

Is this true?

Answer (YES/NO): NO